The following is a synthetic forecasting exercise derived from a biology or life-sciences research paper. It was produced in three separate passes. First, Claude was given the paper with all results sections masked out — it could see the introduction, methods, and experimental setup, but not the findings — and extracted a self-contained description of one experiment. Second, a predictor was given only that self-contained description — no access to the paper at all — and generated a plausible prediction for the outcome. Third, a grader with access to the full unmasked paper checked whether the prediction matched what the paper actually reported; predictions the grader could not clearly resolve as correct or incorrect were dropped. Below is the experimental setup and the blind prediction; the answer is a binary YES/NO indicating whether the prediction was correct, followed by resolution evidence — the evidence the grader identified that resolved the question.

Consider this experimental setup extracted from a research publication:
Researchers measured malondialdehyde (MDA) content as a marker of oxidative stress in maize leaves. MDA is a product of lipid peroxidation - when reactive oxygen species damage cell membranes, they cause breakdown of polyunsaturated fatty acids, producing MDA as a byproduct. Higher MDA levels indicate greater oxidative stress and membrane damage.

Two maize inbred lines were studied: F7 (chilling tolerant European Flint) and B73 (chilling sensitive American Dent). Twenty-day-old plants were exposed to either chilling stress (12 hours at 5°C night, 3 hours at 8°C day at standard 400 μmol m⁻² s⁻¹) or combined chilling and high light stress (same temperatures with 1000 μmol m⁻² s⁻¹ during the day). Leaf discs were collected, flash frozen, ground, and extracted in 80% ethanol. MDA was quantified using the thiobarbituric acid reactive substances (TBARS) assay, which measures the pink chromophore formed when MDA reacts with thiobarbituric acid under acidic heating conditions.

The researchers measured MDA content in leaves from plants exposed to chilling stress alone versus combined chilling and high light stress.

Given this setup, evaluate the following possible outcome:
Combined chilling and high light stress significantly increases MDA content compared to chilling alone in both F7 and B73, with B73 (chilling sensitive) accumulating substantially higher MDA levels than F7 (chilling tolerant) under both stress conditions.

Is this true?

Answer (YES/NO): NO